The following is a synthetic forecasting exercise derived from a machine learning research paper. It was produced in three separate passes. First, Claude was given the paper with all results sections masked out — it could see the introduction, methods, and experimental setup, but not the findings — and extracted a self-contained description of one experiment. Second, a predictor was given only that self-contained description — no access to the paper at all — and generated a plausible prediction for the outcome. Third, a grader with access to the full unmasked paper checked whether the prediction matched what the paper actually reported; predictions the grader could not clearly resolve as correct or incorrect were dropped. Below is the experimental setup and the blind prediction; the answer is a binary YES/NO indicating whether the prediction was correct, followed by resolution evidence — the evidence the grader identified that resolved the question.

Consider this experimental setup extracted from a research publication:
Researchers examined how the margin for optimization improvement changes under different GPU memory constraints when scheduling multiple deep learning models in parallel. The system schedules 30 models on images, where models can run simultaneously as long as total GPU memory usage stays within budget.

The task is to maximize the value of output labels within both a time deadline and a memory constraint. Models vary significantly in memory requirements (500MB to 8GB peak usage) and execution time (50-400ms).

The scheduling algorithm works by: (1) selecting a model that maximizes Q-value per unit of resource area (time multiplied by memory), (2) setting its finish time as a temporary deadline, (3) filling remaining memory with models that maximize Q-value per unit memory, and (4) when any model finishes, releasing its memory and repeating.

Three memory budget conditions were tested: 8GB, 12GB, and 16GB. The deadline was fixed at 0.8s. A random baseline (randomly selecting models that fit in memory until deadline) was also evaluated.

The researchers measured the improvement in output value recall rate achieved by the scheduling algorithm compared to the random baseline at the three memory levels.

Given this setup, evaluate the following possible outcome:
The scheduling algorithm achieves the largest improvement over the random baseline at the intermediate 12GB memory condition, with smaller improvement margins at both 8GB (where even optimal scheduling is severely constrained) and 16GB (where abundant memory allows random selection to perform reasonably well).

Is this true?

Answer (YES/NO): NO